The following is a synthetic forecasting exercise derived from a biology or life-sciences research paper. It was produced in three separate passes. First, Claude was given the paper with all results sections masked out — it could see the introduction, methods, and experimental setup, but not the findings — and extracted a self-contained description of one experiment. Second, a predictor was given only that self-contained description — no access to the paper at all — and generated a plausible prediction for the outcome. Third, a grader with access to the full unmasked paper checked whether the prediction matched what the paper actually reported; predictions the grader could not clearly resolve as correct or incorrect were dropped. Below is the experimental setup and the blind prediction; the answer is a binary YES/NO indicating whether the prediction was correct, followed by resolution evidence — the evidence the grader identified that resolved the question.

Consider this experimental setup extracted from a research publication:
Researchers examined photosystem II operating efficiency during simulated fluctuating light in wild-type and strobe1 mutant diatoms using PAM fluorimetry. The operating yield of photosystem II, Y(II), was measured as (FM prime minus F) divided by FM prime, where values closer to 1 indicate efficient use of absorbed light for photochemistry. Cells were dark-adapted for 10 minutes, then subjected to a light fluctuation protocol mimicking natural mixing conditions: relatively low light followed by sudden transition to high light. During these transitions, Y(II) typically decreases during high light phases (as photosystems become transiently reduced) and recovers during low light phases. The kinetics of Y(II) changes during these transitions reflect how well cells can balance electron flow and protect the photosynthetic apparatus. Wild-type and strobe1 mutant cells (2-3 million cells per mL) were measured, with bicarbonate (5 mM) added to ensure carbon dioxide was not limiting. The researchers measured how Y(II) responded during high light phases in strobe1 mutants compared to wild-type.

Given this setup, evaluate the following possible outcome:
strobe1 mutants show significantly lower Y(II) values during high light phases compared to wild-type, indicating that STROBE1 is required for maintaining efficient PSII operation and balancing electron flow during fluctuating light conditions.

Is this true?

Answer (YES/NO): NO